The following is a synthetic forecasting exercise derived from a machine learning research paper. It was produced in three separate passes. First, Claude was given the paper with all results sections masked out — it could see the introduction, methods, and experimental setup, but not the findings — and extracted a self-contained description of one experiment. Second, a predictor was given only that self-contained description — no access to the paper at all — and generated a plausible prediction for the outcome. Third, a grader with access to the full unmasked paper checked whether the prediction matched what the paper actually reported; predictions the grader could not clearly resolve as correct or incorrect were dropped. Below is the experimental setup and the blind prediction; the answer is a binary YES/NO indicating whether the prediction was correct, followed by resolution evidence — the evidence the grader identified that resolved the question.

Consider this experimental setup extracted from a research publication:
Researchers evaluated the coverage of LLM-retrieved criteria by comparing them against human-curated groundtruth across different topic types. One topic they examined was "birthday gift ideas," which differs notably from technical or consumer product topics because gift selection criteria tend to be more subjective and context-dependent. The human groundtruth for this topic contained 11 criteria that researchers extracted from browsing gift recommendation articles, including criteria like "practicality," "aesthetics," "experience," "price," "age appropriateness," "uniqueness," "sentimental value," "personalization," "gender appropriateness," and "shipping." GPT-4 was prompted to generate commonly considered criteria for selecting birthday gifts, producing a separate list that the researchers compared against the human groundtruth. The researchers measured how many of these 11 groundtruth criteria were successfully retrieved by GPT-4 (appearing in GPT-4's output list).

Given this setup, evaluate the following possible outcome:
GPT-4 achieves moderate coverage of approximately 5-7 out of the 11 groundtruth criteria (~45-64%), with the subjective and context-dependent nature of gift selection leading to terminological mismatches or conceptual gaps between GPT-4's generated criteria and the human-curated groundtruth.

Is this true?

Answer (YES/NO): NO